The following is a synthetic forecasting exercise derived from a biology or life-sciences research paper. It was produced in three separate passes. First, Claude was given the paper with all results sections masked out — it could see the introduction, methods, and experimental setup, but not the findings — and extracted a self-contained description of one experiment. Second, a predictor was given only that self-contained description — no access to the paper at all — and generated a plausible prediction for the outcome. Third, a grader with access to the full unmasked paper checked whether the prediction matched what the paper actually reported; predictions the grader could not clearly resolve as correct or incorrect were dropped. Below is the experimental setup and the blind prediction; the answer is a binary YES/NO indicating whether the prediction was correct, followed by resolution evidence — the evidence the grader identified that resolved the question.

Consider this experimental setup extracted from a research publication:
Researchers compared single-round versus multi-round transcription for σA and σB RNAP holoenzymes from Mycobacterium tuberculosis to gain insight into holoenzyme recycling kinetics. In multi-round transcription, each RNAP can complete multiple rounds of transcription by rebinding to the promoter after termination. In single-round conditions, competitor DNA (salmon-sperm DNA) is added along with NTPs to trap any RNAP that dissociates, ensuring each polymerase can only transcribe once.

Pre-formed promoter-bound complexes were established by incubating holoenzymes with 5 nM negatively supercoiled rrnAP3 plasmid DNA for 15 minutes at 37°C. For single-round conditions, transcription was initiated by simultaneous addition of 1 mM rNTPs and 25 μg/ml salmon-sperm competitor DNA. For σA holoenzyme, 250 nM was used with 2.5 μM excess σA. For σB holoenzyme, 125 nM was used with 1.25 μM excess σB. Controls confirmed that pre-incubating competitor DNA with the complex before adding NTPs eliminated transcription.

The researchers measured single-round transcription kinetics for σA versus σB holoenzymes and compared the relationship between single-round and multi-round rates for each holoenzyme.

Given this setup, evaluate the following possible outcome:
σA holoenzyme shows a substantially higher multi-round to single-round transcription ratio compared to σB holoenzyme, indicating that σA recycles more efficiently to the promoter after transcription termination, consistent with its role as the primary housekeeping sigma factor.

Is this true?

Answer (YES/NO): YES